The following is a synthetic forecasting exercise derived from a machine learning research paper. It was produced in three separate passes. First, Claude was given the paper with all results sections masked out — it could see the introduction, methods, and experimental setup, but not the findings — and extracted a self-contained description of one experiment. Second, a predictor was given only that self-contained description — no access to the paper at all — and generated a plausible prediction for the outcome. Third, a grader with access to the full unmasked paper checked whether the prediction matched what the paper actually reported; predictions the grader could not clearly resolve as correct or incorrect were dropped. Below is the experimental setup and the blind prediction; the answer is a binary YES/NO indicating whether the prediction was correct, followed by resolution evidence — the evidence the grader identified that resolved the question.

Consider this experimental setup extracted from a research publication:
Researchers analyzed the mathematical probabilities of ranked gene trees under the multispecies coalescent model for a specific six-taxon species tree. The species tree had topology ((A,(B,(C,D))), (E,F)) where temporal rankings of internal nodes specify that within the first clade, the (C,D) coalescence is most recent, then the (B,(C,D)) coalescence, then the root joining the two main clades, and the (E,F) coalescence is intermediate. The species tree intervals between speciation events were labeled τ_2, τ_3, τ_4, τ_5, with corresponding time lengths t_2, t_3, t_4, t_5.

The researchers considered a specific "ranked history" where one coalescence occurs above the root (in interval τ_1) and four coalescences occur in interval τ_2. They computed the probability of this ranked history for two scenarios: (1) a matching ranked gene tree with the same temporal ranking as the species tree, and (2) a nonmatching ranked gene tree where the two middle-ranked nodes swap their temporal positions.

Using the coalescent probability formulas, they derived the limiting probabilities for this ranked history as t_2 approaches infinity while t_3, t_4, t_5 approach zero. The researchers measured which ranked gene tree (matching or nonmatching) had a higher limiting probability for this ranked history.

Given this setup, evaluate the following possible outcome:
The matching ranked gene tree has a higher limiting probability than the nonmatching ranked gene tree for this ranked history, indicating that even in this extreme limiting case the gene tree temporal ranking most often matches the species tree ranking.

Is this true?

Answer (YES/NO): NO